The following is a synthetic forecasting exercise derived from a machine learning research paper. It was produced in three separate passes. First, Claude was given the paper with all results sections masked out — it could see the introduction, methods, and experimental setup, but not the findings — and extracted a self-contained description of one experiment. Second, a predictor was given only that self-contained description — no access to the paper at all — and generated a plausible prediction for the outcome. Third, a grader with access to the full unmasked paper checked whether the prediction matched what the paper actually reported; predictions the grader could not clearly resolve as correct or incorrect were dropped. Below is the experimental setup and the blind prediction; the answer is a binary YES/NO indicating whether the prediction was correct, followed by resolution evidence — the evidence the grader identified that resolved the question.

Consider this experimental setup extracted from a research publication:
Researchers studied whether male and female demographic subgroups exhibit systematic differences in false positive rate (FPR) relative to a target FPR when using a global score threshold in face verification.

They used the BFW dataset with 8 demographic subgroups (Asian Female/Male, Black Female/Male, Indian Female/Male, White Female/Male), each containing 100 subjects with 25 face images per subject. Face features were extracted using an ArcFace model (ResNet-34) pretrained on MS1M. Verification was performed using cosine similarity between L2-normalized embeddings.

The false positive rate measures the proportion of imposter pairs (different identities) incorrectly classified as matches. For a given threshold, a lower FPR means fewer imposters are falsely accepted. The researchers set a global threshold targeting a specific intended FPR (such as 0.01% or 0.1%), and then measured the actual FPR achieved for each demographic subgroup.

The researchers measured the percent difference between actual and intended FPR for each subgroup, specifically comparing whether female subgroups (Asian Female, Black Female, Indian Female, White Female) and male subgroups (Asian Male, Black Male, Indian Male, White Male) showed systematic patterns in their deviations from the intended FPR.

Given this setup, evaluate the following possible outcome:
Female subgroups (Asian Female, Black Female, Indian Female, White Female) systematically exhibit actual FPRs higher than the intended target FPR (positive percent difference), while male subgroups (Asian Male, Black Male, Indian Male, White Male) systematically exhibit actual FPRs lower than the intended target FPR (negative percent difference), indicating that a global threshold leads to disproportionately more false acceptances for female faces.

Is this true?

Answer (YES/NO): NO